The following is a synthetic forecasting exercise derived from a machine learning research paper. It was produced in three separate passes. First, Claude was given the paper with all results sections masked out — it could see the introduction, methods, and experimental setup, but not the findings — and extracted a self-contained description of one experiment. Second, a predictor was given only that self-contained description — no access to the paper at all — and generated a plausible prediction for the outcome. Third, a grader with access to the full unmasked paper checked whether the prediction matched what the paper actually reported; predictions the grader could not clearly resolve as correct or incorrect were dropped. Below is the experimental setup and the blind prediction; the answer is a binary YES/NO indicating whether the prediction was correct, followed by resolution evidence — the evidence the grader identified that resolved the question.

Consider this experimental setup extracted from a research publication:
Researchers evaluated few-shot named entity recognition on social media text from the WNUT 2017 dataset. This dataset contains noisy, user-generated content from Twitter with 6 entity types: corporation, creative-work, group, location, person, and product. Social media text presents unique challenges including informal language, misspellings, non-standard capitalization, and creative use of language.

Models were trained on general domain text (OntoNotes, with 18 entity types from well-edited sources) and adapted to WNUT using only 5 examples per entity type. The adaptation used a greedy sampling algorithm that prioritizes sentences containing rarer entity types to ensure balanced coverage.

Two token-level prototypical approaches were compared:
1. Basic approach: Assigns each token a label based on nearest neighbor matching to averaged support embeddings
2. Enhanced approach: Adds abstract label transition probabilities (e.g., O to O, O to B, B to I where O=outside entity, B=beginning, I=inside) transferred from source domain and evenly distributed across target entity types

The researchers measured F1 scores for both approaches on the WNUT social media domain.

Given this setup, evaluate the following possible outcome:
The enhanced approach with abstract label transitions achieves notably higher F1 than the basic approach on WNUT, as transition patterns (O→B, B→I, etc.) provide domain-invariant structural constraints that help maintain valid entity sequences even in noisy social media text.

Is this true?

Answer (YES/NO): YES